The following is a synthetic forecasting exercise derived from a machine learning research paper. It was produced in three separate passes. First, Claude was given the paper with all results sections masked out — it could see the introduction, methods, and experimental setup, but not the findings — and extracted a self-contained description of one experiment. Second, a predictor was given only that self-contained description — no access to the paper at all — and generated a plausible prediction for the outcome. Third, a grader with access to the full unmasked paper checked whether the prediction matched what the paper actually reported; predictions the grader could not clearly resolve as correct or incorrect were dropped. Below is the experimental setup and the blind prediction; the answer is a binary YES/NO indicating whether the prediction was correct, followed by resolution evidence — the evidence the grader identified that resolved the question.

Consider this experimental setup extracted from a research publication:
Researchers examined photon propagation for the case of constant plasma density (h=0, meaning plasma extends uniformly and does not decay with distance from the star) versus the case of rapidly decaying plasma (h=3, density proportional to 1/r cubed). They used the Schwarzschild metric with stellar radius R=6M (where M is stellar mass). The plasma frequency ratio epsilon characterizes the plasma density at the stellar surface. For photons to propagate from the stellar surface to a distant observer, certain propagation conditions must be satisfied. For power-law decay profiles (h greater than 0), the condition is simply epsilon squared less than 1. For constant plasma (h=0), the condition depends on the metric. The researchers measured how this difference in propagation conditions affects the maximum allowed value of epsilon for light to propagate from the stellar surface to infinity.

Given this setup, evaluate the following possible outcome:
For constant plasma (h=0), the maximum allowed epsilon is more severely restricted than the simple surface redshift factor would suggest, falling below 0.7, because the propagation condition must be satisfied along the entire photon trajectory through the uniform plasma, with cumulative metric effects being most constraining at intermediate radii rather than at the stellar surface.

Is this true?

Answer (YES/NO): NO